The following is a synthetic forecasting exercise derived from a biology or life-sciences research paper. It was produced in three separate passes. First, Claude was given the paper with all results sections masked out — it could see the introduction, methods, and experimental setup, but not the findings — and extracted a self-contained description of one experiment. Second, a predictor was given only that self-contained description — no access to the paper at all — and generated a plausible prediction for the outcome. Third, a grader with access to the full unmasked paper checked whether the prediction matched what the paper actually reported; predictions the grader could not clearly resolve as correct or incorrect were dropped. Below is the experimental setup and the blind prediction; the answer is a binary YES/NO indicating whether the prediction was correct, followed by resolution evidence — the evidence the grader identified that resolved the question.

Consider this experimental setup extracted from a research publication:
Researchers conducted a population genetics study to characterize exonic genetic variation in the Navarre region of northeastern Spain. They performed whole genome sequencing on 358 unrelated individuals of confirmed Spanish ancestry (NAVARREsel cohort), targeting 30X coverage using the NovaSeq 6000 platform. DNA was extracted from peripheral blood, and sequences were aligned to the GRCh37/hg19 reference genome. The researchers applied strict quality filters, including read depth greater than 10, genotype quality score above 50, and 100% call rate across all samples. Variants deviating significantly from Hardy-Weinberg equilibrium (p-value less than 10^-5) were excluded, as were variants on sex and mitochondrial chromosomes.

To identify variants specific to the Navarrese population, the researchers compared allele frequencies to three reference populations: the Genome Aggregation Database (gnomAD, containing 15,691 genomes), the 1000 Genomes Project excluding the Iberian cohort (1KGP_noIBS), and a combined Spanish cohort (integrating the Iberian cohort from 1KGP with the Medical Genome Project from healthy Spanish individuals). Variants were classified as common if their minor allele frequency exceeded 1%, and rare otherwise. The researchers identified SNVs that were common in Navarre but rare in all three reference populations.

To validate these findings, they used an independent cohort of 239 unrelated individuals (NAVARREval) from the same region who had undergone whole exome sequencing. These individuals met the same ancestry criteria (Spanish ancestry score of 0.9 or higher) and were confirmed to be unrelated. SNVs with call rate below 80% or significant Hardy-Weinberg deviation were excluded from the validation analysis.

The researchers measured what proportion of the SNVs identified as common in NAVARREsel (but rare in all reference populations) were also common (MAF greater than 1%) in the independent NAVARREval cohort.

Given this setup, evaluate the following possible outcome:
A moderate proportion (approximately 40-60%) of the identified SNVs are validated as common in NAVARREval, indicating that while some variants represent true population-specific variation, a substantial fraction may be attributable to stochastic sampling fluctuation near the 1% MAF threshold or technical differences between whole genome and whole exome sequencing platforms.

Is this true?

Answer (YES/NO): NO